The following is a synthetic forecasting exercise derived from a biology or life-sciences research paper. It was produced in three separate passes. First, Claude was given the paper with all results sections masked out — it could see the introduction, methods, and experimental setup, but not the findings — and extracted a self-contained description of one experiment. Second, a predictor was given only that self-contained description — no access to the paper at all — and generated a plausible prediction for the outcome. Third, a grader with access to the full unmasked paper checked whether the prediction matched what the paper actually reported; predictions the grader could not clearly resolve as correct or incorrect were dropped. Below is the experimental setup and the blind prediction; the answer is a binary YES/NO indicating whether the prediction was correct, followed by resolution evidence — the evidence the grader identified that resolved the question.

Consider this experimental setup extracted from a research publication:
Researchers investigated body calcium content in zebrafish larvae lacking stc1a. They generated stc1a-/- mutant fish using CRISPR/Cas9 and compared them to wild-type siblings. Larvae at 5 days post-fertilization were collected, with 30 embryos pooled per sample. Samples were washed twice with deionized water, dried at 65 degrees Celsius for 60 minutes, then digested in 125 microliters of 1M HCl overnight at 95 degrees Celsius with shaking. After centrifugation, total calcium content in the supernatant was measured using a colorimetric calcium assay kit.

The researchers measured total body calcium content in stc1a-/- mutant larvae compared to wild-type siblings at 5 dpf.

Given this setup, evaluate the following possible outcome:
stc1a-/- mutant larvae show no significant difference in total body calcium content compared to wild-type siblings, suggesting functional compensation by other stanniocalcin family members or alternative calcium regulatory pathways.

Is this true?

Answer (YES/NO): NO